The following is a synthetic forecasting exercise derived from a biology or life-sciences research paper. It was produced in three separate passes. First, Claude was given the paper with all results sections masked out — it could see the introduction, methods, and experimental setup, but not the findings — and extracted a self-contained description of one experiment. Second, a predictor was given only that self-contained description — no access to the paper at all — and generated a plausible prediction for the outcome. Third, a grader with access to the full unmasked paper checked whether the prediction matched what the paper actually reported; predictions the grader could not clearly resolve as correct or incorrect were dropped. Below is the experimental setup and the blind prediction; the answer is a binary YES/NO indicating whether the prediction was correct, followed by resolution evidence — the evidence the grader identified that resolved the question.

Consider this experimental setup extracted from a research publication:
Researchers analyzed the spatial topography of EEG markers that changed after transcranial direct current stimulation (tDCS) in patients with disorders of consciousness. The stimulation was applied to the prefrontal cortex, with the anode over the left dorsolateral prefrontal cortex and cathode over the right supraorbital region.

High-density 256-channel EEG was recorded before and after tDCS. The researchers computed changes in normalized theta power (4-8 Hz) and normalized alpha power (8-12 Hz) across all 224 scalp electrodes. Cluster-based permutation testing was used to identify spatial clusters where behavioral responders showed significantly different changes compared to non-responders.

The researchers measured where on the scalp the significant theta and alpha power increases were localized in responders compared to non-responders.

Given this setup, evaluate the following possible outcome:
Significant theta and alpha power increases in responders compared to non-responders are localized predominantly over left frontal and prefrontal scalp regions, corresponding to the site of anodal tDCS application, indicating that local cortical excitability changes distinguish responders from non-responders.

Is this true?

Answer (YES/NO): NO